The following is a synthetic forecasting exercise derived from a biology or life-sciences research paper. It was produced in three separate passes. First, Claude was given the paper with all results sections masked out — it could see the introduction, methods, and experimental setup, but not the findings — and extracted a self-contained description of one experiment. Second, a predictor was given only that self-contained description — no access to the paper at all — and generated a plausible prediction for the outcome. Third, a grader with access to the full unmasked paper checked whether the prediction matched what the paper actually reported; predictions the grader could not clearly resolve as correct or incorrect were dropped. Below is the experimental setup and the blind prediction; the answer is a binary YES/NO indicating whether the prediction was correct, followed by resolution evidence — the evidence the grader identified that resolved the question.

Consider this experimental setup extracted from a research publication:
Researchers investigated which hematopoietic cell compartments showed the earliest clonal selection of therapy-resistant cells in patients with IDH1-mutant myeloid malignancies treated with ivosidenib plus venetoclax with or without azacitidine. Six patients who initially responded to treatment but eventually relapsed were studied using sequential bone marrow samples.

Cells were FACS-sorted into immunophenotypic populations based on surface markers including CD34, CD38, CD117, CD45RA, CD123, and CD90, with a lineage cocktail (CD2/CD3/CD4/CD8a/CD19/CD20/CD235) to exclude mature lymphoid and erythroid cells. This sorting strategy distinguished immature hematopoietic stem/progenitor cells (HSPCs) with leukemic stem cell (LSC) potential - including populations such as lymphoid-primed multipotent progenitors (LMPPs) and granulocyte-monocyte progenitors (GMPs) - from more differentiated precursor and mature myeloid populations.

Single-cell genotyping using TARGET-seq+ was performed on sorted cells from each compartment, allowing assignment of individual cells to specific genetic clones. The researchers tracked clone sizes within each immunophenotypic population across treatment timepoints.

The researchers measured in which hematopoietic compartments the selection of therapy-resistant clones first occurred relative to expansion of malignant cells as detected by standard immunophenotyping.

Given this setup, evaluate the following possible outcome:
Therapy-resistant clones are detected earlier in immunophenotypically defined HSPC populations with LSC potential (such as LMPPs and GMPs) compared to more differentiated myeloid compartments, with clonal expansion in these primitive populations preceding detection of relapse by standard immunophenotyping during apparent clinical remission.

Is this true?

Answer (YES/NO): YES